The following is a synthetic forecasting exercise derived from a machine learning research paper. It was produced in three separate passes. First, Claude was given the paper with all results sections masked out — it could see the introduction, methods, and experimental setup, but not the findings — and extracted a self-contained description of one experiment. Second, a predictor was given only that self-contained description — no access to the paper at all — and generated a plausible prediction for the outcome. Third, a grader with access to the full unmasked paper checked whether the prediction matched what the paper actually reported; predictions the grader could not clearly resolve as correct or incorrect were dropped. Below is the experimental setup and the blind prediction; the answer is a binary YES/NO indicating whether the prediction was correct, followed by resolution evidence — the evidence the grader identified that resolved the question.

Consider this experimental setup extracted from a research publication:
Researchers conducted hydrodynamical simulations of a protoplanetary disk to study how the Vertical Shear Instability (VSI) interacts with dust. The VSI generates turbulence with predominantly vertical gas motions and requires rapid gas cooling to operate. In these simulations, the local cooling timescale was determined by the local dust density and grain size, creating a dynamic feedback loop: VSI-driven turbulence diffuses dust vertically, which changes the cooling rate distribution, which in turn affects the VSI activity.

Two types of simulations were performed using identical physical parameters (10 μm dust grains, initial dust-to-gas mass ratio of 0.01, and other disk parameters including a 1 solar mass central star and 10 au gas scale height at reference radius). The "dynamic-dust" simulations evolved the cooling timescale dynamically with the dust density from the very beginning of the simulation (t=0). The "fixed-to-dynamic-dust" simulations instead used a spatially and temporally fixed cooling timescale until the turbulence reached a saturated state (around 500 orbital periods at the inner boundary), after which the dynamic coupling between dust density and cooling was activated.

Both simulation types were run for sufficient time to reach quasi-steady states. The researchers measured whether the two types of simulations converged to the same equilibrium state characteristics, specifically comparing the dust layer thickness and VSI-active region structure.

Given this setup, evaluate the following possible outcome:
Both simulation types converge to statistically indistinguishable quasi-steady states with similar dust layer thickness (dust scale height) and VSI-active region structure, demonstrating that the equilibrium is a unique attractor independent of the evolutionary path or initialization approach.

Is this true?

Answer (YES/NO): YES